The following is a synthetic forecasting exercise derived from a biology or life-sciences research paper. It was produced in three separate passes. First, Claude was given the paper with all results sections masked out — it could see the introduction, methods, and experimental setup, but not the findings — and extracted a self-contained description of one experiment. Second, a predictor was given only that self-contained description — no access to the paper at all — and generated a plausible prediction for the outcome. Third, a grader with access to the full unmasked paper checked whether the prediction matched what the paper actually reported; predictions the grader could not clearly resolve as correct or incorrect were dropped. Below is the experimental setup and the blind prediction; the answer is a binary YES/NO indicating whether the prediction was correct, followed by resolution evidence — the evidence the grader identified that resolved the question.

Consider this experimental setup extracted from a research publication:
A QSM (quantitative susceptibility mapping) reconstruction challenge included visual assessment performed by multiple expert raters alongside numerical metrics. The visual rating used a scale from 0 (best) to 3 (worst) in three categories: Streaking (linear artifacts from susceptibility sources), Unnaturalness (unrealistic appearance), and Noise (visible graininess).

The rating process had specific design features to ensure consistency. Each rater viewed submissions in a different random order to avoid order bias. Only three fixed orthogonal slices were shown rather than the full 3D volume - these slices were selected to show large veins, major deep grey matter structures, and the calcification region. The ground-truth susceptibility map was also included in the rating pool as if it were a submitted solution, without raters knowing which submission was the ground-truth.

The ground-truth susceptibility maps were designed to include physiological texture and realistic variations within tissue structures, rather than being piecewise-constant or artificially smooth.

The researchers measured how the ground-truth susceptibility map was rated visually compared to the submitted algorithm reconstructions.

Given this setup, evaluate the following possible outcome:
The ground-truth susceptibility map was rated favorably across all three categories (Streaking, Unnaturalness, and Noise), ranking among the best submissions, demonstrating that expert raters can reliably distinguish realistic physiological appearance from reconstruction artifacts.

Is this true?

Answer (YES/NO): NO